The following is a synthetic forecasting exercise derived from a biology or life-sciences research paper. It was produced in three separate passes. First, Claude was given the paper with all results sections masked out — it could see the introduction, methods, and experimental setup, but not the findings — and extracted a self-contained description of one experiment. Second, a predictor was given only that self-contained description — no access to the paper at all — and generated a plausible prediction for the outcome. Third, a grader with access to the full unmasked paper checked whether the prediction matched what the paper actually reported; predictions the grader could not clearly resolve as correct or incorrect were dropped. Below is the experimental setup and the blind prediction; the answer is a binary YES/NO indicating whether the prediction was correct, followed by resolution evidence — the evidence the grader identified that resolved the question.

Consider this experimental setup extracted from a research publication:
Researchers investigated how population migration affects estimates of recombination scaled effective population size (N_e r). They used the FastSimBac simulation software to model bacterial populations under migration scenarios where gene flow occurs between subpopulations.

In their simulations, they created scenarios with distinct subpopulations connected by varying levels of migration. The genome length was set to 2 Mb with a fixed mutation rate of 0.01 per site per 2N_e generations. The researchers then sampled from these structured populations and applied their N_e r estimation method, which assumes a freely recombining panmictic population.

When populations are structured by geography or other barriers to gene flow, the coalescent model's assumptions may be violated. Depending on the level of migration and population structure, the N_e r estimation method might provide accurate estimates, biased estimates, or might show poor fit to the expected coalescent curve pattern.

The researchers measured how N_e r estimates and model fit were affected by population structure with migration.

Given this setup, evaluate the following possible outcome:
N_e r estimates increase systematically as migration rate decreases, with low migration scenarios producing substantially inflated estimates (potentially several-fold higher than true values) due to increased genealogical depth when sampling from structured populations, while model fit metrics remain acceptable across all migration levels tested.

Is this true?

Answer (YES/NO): NO